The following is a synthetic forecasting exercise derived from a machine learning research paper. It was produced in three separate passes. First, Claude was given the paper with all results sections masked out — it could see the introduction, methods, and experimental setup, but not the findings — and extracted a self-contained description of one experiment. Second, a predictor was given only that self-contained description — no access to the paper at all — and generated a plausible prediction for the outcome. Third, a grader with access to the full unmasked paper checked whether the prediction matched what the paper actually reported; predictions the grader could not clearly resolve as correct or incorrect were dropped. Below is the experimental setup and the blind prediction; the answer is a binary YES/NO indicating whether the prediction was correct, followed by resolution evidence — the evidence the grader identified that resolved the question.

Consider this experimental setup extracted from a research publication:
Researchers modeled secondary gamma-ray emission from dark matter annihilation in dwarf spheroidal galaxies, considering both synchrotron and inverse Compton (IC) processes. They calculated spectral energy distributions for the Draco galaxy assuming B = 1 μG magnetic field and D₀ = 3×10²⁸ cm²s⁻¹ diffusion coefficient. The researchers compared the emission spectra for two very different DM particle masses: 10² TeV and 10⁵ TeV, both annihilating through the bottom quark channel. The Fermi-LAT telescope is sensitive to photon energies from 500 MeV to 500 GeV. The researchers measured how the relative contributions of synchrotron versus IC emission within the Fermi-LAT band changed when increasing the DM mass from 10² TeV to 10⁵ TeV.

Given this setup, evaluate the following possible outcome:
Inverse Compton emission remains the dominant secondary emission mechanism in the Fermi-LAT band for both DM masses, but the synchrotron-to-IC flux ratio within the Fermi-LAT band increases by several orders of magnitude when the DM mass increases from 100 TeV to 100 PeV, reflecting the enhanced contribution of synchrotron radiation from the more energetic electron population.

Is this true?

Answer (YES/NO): NO